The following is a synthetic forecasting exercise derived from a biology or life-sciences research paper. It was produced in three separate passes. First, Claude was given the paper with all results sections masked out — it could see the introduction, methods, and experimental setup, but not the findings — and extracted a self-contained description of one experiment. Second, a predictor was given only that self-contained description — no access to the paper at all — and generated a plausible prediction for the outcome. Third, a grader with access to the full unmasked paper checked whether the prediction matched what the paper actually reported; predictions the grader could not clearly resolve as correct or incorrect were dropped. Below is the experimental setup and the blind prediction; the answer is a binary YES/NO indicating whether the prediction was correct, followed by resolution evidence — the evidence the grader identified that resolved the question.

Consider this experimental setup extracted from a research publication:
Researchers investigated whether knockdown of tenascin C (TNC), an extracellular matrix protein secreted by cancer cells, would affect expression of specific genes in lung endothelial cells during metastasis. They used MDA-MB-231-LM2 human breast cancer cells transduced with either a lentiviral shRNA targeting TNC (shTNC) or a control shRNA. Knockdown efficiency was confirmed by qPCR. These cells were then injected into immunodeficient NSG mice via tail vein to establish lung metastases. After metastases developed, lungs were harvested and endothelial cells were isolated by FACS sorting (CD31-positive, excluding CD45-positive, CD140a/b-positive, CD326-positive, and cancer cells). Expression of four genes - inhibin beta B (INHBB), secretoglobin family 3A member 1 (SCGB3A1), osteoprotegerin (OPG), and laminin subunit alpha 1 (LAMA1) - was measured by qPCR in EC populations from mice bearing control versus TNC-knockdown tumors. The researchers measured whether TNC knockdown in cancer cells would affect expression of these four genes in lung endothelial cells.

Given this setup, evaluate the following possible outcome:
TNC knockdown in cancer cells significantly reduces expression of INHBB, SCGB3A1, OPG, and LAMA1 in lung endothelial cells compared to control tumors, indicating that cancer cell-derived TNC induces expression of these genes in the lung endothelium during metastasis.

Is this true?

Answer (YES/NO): YES